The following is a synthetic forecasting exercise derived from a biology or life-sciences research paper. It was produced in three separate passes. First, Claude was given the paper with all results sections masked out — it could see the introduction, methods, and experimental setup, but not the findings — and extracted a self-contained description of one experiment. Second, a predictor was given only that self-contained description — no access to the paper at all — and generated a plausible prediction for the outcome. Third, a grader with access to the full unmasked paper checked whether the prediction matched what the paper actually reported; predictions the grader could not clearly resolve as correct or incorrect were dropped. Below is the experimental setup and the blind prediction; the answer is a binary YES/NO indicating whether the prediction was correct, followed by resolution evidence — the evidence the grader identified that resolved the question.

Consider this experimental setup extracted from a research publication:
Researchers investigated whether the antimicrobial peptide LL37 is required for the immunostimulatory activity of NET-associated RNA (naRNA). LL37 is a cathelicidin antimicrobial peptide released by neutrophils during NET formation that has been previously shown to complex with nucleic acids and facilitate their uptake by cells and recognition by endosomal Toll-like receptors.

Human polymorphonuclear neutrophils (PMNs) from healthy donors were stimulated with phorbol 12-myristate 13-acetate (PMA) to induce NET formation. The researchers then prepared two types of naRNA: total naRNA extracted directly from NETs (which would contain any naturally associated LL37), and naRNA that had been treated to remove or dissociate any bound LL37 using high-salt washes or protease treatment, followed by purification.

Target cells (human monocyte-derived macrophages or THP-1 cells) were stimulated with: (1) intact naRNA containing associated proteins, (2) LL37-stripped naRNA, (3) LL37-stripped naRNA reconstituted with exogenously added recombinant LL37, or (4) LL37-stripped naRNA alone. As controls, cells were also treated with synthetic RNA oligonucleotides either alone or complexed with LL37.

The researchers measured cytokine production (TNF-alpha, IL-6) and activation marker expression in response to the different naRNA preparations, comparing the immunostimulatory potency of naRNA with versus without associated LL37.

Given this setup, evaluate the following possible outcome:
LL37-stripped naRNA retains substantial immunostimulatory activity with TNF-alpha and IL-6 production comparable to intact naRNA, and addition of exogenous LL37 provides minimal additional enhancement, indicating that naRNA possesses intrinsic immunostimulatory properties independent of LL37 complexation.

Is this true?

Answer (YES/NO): NO